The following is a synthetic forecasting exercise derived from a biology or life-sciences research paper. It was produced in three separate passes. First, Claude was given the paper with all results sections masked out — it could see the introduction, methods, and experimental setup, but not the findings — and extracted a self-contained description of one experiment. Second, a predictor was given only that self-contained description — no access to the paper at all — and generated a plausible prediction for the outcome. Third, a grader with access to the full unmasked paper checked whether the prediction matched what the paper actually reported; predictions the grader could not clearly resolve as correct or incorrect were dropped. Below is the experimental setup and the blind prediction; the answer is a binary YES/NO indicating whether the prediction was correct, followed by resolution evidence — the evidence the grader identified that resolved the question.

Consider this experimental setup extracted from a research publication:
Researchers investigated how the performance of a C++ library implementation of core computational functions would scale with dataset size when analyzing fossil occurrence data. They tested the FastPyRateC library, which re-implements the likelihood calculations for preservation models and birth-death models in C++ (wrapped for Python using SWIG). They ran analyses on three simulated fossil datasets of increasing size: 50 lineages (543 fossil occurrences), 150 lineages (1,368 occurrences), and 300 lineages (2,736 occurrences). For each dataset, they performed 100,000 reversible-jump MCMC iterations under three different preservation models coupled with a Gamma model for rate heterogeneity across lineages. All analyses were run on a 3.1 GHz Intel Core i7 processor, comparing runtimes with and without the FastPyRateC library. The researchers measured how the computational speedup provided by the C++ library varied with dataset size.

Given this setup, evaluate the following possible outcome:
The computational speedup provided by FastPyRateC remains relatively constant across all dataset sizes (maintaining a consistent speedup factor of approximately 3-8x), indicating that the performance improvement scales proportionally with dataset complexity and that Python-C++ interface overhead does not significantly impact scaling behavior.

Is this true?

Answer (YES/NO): NO